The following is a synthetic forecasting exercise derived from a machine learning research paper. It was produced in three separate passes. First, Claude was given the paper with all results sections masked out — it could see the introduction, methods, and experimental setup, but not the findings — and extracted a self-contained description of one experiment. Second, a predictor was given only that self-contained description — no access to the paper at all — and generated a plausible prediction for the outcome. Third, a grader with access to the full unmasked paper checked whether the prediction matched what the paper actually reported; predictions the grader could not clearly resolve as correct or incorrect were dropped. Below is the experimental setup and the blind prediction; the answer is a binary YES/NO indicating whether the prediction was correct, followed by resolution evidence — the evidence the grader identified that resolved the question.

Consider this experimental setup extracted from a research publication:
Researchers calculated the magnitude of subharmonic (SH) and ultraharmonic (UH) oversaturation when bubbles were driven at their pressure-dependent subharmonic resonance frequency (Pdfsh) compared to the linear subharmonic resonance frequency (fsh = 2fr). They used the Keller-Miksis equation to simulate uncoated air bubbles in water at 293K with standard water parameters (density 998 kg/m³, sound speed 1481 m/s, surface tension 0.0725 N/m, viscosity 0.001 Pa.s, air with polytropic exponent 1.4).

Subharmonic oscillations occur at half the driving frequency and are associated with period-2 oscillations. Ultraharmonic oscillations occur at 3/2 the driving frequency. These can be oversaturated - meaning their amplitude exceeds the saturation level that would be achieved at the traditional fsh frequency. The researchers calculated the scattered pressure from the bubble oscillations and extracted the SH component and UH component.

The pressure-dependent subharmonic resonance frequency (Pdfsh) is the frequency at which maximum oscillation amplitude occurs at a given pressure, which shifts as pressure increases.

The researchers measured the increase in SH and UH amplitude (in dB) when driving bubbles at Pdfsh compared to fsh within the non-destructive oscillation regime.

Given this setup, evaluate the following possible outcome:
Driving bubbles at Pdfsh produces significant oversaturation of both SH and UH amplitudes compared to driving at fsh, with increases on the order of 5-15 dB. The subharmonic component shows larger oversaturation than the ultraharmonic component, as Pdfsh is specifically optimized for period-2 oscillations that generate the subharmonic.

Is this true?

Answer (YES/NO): NO